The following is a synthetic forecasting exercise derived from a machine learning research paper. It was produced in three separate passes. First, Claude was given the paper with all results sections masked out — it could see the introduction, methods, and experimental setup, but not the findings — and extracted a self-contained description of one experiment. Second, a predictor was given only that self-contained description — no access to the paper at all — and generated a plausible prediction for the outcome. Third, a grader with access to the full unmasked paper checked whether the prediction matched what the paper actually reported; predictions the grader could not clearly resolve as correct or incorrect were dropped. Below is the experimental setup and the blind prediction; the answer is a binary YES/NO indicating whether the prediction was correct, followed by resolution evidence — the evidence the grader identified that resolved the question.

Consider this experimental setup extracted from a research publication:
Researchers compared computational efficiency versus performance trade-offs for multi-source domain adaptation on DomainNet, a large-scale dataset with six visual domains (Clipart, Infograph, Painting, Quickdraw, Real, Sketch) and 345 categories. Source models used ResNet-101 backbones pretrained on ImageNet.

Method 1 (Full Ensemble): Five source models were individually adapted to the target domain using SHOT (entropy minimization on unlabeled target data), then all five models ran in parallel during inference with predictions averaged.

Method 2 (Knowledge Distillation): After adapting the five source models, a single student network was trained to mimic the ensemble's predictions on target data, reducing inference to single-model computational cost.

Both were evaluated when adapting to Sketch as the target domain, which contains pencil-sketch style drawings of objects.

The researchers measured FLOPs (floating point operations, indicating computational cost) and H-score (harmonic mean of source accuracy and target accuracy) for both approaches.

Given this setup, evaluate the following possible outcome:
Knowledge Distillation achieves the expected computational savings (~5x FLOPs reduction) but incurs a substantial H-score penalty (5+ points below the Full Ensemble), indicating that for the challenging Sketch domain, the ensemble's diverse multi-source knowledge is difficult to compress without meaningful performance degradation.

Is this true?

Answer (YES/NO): NO